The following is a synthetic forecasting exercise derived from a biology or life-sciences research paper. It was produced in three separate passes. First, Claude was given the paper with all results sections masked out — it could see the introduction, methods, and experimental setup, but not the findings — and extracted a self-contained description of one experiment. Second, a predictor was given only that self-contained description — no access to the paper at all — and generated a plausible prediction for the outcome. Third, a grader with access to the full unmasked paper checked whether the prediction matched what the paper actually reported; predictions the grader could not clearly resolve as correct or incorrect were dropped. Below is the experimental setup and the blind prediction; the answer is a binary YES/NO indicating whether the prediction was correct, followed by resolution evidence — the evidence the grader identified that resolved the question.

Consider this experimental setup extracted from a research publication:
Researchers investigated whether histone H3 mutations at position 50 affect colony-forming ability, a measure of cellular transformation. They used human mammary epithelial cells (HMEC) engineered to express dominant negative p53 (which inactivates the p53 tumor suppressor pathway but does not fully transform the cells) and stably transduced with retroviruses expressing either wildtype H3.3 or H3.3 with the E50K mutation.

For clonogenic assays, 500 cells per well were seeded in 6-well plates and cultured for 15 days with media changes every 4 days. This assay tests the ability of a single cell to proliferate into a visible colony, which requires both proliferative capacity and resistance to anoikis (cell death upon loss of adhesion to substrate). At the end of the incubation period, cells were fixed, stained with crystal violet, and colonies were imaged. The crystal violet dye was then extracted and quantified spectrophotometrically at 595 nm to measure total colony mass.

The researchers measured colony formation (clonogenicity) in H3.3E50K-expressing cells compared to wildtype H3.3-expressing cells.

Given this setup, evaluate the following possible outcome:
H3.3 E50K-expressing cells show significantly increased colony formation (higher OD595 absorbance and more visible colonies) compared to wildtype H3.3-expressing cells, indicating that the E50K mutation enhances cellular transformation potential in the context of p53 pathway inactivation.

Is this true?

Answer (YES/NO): YES